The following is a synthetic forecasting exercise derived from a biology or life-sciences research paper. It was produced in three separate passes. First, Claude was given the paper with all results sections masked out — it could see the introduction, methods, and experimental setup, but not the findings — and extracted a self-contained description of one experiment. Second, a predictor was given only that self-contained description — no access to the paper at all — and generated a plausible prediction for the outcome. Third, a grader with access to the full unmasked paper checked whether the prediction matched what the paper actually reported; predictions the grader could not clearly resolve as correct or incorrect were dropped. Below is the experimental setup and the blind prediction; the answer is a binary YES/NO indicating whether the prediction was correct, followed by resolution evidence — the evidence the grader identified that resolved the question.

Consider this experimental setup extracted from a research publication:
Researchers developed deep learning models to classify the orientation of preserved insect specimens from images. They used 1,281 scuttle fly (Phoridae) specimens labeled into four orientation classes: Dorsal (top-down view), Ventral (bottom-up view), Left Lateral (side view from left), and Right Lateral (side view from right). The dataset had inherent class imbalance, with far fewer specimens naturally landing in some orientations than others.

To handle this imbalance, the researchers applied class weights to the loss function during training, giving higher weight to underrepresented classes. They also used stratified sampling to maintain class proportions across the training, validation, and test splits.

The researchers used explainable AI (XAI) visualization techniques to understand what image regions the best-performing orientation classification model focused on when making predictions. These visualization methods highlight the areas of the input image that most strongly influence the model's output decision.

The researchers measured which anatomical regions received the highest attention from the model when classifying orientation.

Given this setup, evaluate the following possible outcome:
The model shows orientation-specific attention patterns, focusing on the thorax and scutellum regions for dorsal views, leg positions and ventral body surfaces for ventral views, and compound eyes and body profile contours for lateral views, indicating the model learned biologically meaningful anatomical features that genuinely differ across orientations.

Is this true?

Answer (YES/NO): NO